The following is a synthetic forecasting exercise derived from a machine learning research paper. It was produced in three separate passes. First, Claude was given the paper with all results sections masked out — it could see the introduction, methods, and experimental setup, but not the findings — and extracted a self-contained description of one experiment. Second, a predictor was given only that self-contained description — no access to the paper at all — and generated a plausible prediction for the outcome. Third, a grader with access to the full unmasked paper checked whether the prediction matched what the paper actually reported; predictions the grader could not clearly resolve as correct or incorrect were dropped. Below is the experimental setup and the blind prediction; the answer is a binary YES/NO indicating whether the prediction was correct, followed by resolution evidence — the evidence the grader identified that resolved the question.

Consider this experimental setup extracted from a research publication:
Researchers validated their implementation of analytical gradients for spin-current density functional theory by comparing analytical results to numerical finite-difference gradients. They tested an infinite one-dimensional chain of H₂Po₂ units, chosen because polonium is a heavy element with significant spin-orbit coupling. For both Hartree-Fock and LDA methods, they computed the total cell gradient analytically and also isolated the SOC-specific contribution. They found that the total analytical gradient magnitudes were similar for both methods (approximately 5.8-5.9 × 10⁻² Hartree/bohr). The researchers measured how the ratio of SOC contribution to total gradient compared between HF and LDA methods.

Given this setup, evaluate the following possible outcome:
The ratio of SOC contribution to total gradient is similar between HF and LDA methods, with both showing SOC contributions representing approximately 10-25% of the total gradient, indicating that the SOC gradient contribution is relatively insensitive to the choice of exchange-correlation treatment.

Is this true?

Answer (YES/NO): NO